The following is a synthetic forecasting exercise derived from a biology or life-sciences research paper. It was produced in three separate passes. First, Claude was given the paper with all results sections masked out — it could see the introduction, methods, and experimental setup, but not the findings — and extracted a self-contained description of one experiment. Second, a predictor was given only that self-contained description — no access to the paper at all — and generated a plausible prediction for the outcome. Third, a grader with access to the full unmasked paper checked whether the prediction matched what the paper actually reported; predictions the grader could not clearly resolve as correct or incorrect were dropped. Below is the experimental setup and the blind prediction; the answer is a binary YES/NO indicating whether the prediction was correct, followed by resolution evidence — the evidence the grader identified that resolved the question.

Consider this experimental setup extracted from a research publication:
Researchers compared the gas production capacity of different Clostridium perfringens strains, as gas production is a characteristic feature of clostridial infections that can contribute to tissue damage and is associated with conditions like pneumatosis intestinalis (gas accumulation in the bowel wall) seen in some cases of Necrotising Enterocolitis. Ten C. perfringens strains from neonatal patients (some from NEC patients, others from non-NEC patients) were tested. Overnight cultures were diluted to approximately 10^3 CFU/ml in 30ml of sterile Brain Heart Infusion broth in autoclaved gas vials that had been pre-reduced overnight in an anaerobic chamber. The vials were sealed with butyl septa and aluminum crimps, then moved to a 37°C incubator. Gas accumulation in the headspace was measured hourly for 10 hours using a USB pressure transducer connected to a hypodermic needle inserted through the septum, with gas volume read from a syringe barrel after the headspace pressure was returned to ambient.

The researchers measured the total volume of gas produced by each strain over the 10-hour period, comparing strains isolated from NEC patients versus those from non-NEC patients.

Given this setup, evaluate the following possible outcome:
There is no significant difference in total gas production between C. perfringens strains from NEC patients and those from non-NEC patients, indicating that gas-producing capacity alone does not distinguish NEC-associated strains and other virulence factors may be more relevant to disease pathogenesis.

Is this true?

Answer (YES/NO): NO